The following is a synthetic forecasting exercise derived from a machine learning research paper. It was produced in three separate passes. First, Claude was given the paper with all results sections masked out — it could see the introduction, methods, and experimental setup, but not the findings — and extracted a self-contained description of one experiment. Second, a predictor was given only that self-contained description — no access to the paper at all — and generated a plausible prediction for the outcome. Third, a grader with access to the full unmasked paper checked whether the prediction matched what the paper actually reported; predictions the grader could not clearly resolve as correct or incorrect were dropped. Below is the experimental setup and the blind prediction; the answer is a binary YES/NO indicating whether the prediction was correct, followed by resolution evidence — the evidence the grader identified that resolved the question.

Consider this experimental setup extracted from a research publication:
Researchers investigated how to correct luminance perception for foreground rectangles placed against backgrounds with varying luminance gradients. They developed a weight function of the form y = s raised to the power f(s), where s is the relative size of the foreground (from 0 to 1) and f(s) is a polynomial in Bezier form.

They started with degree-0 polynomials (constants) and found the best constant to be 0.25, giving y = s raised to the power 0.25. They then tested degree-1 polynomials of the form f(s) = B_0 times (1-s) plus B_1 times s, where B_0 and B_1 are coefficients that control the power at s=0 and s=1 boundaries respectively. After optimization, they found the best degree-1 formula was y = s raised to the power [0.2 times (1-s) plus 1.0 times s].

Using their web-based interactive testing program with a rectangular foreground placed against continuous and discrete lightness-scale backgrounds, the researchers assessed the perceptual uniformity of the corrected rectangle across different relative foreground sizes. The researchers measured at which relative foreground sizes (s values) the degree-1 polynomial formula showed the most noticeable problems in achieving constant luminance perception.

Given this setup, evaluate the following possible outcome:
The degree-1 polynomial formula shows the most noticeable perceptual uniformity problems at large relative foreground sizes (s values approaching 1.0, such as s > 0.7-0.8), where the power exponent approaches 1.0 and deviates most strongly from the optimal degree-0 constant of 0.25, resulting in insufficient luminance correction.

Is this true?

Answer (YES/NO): NO